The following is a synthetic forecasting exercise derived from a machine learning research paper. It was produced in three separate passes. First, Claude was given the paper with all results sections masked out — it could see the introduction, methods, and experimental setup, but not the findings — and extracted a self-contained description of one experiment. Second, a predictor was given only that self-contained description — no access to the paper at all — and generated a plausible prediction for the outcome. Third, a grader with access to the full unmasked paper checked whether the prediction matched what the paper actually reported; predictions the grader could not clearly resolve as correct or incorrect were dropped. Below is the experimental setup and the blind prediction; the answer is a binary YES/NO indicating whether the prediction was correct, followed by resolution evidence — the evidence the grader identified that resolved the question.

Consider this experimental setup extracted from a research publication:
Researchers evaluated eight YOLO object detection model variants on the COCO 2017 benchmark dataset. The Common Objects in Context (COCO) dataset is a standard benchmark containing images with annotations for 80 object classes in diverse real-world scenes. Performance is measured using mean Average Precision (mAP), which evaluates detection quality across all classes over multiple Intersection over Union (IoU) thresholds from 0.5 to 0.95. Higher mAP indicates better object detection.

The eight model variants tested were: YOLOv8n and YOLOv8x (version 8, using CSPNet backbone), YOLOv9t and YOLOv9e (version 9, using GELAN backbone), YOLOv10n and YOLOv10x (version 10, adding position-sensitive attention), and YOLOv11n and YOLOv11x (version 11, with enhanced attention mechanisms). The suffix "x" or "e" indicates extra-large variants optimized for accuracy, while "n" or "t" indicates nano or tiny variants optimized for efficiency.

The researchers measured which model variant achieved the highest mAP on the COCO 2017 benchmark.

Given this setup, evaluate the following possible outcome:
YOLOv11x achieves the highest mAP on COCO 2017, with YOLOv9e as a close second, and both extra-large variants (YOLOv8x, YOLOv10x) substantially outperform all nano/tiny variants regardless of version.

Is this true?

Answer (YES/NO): NO